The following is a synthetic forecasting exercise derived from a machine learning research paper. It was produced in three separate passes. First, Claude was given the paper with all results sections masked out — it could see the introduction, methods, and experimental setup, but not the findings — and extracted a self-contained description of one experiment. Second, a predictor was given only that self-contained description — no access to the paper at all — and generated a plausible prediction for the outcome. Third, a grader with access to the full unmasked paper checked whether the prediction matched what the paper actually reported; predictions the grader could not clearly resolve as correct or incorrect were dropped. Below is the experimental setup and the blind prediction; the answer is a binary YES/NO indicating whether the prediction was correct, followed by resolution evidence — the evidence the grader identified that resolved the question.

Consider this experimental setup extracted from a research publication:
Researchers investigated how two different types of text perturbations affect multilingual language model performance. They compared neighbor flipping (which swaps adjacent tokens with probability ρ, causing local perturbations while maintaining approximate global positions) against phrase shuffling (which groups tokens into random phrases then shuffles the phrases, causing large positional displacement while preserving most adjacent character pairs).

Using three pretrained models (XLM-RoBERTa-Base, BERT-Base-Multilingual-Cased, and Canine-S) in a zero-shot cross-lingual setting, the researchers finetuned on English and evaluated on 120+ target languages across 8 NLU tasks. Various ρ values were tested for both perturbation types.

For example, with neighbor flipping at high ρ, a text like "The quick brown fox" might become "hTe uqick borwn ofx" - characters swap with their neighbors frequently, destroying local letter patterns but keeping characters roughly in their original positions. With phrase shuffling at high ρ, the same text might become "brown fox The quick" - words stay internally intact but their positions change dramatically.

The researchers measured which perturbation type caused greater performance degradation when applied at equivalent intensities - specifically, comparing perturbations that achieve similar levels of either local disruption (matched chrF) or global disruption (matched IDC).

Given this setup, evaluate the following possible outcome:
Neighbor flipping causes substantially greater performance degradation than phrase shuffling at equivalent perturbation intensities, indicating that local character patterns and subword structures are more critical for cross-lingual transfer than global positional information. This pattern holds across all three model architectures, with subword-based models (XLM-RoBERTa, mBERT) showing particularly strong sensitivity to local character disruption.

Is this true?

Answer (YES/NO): YES